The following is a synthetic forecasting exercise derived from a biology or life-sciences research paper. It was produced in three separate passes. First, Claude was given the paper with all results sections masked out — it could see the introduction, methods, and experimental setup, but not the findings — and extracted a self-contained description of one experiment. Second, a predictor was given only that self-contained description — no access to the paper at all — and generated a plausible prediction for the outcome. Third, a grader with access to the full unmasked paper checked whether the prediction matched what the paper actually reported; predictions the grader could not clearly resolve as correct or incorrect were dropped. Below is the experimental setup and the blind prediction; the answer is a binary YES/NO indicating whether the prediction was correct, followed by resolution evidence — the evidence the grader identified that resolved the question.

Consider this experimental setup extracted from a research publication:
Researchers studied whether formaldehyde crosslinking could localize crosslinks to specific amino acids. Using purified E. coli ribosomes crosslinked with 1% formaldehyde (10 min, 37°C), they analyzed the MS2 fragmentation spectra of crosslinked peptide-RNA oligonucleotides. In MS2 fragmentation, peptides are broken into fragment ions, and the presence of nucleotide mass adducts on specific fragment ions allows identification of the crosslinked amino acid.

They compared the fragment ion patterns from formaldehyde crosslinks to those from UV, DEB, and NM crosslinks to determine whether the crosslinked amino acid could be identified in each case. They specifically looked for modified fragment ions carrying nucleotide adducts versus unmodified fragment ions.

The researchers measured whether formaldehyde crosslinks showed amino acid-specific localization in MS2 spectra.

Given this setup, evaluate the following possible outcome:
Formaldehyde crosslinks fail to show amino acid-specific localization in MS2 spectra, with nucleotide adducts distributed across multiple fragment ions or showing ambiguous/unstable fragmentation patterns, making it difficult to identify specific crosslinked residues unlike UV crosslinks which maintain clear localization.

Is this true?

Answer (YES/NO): YES